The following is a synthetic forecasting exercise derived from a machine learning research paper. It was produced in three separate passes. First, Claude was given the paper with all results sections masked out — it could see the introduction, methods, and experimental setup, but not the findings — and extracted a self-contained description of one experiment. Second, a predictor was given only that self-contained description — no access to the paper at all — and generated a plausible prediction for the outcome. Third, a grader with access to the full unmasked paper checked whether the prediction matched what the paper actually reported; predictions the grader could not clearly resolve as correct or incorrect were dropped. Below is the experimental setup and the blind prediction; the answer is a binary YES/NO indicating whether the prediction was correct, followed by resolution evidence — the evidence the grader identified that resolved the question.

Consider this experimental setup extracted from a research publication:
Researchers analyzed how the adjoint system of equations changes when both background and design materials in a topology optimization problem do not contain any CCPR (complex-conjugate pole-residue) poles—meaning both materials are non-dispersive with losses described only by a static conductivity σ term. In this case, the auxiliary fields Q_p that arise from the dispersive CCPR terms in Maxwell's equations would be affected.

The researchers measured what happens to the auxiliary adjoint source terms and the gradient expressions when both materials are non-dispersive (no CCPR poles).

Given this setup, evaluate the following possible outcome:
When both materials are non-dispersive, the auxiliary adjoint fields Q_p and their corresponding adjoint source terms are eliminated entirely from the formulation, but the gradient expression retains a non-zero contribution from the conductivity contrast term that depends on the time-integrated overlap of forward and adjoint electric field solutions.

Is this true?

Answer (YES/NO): YES